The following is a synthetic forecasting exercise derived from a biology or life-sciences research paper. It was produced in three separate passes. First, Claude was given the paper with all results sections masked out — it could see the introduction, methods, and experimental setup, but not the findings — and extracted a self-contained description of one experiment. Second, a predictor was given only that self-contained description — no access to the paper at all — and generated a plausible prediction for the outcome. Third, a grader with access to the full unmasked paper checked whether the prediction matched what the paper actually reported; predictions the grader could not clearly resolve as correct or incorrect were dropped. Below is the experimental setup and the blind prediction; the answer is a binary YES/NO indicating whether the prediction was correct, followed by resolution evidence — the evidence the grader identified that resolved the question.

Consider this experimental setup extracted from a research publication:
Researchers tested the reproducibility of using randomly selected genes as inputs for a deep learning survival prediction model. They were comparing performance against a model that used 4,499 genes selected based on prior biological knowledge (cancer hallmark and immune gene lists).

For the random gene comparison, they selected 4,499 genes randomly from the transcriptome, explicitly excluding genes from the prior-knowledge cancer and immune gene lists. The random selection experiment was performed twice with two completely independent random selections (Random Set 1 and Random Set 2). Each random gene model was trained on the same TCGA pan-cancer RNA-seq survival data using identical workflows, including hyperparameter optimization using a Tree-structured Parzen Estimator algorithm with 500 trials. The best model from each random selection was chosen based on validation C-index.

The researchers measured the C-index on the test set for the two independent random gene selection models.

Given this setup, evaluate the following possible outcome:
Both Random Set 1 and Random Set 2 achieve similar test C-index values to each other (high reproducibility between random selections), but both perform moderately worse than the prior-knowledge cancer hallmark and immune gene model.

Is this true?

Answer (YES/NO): YES